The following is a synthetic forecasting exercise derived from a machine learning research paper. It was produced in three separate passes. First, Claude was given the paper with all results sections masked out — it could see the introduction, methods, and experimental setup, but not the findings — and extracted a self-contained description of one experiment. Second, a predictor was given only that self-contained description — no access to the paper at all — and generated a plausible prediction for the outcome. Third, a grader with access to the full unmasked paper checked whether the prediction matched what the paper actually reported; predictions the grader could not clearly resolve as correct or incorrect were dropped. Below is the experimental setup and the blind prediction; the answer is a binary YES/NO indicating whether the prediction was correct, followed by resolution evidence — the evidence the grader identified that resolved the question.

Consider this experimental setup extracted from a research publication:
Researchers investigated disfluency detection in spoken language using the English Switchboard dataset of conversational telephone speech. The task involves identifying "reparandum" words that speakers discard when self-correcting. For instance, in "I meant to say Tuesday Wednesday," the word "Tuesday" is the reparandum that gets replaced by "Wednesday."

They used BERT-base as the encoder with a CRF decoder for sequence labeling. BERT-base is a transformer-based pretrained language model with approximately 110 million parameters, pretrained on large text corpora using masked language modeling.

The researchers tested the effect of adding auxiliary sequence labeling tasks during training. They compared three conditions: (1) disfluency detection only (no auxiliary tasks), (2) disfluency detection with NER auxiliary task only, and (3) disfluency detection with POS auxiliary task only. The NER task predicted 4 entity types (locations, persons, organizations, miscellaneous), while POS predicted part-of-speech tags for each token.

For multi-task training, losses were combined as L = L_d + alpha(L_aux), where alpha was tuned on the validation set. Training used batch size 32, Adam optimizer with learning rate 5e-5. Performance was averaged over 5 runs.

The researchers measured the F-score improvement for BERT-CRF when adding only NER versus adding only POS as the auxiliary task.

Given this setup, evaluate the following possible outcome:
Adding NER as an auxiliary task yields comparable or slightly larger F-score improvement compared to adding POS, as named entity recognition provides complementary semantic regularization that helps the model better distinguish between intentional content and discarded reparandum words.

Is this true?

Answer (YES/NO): NO